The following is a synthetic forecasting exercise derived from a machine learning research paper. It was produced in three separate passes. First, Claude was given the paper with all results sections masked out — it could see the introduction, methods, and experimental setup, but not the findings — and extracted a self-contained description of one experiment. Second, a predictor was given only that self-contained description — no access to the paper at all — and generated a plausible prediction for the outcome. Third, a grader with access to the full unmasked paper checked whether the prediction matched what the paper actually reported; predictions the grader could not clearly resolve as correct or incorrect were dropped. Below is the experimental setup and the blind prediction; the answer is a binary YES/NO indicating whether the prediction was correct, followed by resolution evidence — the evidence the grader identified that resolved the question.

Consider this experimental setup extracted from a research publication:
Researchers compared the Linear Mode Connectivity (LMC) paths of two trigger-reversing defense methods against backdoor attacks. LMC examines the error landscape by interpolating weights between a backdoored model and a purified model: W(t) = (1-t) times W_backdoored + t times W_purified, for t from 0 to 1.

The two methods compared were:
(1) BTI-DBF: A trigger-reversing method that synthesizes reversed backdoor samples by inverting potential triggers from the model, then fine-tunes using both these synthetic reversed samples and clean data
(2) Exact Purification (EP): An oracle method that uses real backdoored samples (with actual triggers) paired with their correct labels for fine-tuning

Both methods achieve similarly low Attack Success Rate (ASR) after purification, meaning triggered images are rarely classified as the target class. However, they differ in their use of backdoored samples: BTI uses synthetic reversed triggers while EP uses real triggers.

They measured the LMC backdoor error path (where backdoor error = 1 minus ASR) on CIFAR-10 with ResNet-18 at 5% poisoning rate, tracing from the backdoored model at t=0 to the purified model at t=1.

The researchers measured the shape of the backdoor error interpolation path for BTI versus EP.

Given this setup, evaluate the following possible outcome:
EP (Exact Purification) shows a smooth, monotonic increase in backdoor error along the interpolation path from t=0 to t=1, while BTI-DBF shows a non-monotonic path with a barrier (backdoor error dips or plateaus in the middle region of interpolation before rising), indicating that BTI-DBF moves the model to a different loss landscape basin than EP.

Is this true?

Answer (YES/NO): NO